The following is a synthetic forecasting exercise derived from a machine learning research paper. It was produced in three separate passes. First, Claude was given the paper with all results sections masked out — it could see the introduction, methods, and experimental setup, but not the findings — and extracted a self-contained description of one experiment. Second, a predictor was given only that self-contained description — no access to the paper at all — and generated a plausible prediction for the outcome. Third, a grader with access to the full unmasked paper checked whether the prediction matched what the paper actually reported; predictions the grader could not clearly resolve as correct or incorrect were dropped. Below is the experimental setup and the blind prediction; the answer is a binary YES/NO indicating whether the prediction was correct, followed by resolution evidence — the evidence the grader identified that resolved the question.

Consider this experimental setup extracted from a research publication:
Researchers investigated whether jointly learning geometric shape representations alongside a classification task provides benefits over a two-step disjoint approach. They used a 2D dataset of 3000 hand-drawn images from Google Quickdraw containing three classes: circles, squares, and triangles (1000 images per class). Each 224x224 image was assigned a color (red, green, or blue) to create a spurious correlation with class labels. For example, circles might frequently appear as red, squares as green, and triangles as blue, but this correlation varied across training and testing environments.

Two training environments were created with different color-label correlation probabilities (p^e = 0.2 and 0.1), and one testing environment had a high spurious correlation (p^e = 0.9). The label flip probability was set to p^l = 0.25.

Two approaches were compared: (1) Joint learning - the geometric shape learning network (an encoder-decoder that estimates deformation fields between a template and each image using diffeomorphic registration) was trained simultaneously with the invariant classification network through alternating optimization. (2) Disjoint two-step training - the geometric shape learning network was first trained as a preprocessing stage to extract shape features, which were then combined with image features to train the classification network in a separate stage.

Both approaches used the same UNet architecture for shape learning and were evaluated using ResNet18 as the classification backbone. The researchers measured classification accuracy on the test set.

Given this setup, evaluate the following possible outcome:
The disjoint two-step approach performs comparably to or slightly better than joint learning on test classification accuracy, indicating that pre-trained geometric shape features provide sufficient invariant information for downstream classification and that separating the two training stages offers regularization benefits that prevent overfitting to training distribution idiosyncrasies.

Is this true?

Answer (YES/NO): NO